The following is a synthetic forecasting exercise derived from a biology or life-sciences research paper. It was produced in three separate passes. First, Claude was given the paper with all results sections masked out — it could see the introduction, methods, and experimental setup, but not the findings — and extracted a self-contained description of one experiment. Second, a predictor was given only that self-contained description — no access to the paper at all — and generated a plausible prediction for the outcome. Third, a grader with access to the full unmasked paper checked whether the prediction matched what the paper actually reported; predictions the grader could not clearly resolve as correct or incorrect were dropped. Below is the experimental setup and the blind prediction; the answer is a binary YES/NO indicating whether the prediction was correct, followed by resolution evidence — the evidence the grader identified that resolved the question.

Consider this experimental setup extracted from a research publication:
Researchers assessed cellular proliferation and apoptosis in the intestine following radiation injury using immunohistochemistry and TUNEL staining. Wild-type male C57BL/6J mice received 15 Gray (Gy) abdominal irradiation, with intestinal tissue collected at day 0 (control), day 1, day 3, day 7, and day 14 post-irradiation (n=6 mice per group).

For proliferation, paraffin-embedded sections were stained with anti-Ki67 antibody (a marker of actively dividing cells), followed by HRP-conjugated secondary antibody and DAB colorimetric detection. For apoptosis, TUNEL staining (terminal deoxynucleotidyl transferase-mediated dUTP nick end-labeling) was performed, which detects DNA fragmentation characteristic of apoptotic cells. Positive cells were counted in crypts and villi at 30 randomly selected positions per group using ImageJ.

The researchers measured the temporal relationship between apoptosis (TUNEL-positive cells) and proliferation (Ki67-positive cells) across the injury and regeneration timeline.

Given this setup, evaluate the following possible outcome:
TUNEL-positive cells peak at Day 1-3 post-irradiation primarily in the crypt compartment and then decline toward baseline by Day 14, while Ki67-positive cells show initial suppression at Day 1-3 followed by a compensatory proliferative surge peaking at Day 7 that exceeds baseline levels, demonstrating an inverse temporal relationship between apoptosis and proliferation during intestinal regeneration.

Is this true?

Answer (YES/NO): NO